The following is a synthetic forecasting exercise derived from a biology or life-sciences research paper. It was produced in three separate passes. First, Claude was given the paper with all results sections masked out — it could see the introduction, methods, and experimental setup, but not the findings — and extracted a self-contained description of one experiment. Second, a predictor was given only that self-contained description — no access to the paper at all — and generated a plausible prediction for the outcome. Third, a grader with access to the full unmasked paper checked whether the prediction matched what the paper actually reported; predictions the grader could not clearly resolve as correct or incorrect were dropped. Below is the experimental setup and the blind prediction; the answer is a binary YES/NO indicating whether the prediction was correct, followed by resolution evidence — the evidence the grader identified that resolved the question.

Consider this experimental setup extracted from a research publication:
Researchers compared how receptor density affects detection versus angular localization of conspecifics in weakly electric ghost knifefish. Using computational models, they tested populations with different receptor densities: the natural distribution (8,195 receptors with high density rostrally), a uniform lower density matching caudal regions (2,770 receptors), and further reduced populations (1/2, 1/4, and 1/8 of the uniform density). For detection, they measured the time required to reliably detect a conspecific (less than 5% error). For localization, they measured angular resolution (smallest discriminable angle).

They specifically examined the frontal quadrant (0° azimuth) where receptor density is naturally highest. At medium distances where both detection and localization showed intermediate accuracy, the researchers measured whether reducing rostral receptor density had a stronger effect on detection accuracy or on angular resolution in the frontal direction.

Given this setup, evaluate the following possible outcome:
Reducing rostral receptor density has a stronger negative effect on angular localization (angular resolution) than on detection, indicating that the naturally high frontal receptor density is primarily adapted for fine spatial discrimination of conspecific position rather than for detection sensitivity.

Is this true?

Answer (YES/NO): NO